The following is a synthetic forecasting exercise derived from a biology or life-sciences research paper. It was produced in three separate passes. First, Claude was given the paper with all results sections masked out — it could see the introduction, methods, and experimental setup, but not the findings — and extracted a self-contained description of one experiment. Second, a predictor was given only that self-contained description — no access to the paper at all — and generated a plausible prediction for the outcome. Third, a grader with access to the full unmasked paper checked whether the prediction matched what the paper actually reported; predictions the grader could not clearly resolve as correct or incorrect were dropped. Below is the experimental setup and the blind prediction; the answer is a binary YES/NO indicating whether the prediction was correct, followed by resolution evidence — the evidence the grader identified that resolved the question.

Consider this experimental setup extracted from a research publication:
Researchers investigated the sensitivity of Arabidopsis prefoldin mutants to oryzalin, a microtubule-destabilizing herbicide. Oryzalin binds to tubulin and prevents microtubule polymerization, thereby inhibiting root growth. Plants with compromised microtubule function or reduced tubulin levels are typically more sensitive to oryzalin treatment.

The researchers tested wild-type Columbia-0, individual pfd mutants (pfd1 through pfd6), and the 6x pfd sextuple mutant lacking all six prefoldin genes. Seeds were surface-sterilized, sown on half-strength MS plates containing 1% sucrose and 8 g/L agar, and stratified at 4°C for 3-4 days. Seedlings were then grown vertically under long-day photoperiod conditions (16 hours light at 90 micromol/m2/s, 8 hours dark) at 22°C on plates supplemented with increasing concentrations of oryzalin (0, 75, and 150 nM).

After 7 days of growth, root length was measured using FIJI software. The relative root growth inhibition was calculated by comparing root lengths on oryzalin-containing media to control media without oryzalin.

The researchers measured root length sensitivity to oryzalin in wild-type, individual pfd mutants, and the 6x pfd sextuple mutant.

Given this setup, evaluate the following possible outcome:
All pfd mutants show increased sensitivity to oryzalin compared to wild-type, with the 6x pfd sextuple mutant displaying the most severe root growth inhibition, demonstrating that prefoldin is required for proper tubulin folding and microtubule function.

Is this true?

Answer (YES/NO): NO